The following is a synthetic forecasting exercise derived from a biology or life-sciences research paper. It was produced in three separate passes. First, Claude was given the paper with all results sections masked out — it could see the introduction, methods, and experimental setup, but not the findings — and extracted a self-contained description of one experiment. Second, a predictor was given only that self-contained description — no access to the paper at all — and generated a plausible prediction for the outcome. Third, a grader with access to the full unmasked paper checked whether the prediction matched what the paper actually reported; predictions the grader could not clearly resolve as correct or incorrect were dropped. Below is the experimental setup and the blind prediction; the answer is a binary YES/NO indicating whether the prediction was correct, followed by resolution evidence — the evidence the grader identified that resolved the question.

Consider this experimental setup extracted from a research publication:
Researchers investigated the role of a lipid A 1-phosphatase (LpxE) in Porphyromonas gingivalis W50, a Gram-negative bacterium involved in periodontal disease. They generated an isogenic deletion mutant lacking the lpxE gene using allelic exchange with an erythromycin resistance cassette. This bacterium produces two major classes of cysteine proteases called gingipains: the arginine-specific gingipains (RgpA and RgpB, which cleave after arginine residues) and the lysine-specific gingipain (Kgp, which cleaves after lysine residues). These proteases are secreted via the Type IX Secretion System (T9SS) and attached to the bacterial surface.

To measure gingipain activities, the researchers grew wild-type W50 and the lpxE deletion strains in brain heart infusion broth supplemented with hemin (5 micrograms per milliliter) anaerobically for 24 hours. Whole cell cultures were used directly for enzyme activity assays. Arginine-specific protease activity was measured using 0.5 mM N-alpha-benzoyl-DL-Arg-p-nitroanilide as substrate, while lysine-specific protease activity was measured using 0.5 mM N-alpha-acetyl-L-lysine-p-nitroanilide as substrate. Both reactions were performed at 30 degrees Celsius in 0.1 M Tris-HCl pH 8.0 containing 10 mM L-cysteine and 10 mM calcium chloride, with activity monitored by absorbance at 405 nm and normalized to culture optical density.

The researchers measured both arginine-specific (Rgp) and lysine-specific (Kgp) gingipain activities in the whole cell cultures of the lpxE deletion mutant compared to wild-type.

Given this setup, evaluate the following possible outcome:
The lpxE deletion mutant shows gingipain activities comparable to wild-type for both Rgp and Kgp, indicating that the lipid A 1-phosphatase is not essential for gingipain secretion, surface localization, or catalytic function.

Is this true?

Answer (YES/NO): NO